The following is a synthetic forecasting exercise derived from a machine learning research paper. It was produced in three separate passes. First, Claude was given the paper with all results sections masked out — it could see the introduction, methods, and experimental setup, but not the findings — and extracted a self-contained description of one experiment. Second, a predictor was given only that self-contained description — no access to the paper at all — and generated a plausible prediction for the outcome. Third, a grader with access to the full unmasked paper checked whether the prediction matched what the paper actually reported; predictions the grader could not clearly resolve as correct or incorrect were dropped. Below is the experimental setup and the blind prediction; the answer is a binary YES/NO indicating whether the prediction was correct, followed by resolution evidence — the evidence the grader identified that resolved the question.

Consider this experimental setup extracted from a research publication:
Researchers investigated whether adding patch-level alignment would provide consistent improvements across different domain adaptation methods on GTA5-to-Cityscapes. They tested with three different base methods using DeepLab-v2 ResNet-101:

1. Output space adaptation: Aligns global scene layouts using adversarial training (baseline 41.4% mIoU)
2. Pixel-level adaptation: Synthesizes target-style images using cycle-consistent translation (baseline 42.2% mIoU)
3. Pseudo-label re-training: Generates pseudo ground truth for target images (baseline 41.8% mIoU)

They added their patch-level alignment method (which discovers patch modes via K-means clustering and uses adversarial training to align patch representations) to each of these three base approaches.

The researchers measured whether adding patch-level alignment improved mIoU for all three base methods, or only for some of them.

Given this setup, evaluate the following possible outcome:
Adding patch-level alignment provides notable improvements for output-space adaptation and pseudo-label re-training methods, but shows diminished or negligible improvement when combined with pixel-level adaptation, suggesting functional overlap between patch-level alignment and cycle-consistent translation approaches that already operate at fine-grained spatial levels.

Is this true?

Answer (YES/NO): NO